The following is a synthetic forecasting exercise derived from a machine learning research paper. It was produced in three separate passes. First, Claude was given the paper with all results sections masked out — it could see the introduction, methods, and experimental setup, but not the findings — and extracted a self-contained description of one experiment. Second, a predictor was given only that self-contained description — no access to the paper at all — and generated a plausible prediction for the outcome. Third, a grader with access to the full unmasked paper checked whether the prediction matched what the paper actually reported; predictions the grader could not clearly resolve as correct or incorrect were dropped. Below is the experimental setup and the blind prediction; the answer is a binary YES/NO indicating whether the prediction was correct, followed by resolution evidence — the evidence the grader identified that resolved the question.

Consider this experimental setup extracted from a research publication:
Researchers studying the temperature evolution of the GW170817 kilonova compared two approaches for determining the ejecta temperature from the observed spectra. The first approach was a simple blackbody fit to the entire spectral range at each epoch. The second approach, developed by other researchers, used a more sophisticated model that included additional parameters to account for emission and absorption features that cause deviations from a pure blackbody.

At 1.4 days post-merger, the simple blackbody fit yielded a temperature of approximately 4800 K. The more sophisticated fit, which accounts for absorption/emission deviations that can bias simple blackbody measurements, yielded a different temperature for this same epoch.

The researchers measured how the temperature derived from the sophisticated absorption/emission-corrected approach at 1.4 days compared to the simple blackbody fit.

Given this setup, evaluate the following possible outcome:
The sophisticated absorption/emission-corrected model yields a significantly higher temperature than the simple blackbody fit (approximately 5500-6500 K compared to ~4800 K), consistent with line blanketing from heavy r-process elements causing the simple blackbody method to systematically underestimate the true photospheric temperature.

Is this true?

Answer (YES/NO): NO